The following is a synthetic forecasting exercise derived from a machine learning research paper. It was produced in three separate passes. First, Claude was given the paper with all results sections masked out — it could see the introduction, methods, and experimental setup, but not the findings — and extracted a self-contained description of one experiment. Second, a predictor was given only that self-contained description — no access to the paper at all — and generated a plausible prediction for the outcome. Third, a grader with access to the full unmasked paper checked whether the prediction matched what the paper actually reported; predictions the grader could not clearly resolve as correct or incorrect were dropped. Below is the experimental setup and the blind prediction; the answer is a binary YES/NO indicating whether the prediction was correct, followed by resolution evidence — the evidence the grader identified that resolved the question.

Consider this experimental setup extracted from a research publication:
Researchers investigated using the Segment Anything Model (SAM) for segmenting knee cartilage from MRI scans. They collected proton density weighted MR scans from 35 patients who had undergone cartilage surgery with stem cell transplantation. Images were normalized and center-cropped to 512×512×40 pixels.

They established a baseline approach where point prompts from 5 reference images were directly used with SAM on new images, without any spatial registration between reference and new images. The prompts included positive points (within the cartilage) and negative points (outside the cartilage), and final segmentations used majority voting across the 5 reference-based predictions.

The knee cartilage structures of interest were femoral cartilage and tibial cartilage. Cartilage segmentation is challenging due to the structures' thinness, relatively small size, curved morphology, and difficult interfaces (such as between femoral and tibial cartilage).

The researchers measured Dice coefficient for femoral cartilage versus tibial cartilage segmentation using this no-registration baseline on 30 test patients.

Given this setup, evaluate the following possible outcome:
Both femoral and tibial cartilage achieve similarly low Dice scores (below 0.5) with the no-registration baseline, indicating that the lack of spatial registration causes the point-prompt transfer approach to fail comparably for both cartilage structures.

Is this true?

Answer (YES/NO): NO